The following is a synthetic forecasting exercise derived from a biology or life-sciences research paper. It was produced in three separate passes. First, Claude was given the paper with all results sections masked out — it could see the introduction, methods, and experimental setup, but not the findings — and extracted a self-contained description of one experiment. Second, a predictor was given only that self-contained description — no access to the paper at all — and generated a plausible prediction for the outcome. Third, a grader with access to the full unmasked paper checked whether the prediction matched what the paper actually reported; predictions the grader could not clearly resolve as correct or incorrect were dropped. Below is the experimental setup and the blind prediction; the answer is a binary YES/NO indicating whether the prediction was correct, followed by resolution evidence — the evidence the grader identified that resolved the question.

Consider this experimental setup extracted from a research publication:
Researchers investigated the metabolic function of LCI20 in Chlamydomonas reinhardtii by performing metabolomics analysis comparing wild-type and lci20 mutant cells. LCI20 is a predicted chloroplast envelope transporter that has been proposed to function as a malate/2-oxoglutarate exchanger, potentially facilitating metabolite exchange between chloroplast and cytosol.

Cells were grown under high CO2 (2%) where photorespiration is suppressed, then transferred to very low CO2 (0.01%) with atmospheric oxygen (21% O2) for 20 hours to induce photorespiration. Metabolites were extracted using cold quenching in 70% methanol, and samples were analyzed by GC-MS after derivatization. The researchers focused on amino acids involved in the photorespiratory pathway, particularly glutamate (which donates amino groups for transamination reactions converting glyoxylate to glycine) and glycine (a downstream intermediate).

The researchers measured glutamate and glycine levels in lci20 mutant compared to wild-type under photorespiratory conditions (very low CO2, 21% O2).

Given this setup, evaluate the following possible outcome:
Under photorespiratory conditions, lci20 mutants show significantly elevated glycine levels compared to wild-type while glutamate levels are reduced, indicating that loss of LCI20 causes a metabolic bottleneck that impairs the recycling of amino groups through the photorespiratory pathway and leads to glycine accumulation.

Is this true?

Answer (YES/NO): NO